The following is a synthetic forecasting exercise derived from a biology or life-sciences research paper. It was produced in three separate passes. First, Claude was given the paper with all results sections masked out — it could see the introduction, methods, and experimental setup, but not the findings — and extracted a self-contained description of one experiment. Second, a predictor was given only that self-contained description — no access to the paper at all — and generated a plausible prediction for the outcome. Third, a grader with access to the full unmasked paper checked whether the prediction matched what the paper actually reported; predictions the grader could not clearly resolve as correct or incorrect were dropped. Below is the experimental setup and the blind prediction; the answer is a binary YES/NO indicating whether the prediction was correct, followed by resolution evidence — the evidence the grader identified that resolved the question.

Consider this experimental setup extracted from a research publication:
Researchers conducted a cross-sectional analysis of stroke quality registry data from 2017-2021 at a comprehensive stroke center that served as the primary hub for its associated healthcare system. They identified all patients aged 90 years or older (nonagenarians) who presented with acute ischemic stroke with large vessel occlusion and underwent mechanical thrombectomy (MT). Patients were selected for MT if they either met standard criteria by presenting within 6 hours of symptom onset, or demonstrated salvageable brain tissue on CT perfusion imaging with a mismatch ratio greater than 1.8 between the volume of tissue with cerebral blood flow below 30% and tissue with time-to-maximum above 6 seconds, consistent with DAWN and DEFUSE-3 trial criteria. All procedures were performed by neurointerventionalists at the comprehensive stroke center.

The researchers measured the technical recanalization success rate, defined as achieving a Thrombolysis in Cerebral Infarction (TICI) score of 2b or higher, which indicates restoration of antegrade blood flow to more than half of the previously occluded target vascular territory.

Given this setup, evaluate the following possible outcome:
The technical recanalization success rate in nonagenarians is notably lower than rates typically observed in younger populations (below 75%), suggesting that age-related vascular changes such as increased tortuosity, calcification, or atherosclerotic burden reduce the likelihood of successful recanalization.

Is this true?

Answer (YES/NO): NO